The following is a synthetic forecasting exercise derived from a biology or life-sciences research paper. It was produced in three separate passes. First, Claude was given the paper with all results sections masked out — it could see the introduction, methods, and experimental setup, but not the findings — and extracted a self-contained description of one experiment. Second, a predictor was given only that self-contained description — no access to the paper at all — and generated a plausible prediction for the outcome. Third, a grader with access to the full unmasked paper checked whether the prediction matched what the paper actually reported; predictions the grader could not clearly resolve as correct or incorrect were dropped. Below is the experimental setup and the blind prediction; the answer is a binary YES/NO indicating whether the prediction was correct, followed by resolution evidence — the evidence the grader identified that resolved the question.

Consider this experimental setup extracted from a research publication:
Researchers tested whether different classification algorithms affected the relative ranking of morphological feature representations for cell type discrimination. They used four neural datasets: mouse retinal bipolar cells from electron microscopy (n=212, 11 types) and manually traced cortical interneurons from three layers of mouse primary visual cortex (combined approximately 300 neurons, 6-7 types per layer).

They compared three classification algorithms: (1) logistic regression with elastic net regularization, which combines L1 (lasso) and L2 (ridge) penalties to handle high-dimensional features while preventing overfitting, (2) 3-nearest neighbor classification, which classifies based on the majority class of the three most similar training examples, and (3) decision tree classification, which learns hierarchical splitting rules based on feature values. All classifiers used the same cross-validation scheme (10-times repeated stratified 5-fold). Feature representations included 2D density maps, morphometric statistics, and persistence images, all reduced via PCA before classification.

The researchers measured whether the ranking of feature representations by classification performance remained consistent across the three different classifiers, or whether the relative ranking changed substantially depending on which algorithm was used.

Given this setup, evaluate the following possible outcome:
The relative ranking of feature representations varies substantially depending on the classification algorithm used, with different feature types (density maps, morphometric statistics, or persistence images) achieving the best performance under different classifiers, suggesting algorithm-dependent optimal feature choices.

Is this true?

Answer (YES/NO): NO